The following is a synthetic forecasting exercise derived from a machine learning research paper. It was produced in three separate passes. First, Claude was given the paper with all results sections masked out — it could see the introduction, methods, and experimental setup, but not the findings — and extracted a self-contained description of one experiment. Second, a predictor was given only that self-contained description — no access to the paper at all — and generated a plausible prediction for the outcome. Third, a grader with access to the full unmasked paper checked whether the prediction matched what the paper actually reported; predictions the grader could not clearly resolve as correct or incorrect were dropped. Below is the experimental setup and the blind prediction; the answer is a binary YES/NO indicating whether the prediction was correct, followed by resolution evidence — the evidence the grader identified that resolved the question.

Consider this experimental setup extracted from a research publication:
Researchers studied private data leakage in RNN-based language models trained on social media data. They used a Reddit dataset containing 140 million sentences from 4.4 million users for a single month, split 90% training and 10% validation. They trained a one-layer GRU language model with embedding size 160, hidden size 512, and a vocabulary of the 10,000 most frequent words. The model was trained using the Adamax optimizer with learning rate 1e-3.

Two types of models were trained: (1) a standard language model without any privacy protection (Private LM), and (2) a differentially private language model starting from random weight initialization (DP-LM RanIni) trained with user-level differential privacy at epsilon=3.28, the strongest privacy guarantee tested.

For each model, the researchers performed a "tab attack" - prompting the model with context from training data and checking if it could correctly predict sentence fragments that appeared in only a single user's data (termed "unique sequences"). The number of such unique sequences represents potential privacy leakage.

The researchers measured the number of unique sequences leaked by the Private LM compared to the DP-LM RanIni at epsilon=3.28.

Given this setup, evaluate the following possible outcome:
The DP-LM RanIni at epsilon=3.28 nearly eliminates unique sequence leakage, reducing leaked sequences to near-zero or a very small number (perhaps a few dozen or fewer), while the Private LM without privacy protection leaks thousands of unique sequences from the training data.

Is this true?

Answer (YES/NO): YES